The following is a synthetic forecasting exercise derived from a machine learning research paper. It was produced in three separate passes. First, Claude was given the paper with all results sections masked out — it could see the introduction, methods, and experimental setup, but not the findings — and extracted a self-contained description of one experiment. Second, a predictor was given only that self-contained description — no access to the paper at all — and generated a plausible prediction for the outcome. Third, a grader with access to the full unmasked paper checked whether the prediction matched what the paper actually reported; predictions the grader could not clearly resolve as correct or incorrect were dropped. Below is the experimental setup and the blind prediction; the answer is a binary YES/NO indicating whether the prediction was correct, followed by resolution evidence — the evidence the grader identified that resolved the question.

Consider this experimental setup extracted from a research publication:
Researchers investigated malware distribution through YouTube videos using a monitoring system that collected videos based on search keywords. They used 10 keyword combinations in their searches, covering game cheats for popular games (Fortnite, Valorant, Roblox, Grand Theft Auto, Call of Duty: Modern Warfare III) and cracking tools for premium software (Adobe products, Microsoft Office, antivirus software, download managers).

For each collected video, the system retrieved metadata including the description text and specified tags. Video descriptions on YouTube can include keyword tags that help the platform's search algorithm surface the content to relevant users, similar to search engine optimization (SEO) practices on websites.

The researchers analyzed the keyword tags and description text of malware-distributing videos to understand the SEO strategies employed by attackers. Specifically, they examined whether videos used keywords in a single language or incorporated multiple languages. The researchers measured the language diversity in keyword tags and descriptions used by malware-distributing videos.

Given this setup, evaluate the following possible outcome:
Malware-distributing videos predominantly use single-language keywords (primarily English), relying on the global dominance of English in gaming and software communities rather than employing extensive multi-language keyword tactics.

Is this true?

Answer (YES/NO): YES